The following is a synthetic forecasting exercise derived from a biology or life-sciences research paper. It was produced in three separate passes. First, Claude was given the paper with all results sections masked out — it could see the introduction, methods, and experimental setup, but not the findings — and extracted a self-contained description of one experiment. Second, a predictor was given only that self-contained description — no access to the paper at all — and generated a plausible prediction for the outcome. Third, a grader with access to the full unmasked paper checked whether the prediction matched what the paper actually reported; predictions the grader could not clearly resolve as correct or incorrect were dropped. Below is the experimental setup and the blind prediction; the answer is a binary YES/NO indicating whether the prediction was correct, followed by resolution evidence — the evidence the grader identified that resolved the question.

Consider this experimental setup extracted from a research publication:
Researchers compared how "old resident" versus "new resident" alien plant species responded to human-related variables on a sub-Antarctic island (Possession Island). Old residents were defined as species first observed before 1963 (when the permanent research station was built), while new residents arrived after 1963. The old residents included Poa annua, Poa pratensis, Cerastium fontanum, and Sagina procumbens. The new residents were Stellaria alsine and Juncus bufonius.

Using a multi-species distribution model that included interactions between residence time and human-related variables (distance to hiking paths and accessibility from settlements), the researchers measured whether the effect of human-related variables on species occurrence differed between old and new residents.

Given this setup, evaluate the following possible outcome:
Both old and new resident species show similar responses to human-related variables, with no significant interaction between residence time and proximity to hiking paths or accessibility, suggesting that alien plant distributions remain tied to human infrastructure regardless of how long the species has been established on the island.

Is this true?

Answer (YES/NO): NO